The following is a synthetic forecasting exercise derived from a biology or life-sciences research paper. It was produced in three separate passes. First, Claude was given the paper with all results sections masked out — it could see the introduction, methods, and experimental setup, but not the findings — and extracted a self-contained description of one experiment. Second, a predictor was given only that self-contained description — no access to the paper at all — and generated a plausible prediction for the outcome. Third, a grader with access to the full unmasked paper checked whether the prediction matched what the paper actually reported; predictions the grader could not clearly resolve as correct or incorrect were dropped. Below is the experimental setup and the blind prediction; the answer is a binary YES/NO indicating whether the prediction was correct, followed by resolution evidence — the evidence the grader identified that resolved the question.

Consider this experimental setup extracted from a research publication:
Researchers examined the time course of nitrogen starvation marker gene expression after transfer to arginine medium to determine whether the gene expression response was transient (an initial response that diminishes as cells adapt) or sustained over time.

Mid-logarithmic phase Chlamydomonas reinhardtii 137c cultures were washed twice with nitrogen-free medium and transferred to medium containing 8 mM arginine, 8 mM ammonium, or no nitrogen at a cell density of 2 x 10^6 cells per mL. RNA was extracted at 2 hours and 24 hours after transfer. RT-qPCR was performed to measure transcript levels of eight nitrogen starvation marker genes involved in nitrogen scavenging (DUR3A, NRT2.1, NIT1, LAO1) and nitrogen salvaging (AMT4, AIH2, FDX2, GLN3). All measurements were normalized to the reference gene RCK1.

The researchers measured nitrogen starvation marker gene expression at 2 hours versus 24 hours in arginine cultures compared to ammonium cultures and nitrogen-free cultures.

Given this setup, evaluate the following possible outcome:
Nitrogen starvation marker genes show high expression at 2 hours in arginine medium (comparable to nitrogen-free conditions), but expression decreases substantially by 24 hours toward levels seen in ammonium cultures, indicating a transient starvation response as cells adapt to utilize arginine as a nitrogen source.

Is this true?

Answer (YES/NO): NO